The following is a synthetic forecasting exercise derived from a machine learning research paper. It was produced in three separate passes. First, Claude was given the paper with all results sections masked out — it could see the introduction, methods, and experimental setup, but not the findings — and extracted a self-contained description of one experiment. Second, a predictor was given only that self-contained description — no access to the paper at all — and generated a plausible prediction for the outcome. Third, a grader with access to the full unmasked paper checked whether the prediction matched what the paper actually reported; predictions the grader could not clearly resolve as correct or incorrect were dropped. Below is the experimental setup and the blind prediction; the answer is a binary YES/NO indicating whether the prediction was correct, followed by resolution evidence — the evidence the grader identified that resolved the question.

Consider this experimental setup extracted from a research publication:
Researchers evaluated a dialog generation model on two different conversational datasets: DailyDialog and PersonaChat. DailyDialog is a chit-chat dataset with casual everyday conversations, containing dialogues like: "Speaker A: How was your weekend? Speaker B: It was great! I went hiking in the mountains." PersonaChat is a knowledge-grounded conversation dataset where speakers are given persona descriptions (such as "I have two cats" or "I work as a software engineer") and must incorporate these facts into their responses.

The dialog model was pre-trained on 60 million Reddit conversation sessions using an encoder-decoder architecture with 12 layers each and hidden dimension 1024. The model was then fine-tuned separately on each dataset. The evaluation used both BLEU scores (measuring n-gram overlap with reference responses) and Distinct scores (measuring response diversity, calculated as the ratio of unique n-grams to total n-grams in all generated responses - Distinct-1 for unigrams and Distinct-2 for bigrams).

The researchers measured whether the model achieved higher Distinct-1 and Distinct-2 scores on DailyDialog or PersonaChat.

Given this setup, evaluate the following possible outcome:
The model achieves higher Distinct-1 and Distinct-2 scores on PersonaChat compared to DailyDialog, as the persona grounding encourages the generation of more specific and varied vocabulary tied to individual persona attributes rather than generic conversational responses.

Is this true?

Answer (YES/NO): NO